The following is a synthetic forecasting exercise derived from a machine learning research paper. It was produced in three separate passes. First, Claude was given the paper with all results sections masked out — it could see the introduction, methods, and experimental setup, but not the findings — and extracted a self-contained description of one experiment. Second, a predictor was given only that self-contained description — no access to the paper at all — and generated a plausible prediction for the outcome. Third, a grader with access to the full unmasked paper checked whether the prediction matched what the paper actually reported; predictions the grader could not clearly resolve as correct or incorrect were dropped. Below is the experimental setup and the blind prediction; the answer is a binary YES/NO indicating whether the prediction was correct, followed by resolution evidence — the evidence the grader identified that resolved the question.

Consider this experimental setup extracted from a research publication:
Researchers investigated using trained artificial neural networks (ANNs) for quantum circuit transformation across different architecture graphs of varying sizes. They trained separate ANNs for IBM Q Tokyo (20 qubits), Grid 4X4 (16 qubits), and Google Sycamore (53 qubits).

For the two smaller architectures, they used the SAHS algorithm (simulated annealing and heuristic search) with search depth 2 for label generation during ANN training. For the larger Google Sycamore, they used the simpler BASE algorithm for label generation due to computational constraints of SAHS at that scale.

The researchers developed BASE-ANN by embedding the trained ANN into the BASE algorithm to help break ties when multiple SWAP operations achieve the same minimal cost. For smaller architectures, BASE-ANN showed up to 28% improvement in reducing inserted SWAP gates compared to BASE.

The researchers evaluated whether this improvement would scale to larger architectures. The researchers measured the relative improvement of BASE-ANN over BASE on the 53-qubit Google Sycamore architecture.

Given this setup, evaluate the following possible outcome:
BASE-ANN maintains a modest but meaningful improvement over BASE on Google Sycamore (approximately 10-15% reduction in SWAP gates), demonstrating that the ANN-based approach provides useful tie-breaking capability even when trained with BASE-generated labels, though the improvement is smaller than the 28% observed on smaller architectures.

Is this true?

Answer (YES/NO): NO